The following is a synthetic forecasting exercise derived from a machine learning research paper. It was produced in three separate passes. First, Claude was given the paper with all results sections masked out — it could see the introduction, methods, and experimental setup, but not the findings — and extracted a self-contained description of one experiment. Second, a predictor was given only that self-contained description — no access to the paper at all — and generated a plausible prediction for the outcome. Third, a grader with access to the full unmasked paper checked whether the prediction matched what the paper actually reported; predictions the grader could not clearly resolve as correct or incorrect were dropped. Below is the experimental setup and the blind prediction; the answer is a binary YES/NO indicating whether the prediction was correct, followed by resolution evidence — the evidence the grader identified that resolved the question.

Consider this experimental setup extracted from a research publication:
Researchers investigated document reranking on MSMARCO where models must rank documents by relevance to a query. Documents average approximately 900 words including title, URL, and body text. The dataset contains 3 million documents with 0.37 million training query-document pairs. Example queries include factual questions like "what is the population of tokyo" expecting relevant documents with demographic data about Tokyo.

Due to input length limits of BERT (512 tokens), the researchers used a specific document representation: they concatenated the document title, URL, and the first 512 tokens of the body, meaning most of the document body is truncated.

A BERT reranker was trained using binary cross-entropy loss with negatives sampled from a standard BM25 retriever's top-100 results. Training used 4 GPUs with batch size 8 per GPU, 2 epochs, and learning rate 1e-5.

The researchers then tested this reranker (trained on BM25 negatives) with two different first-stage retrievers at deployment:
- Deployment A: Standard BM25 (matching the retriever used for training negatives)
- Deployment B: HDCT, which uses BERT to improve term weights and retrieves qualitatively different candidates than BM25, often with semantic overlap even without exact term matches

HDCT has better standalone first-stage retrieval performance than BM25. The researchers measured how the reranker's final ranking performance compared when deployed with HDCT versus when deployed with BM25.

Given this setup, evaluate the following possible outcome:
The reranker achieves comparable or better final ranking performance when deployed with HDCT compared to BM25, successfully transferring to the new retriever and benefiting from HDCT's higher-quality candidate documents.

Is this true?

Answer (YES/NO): NO